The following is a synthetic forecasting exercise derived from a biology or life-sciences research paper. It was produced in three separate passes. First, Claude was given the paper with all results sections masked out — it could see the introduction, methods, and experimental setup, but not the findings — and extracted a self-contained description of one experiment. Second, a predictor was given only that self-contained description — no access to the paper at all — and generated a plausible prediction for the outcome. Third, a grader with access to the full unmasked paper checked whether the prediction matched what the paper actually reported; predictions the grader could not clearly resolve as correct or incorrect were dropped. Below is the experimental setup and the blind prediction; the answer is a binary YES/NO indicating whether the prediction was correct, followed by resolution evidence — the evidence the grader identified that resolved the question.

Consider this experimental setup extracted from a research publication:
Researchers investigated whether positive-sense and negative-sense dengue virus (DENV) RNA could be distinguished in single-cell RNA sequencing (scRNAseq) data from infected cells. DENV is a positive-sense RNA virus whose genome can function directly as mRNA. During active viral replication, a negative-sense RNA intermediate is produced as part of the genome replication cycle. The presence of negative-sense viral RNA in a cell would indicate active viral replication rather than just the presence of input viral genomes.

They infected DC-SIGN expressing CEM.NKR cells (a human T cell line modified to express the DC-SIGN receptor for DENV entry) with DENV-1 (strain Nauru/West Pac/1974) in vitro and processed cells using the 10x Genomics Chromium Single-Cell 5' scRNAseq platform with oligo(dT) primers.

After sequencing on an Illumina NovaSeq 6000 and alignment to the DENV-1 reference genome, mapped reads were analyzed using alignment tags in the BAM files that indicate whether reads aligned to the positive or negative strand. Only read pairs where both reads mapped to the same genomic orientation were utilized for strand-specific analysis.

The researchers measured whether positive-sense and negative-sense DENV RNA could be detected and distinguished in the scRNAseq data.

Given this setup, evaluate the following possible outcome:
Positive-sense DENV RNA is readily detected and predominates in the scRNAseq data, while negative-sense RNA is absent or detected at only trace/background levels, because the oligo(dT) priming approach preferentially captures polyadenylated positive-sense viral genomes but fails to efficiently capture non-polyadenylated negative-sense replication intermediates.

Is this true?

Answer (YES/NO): NO